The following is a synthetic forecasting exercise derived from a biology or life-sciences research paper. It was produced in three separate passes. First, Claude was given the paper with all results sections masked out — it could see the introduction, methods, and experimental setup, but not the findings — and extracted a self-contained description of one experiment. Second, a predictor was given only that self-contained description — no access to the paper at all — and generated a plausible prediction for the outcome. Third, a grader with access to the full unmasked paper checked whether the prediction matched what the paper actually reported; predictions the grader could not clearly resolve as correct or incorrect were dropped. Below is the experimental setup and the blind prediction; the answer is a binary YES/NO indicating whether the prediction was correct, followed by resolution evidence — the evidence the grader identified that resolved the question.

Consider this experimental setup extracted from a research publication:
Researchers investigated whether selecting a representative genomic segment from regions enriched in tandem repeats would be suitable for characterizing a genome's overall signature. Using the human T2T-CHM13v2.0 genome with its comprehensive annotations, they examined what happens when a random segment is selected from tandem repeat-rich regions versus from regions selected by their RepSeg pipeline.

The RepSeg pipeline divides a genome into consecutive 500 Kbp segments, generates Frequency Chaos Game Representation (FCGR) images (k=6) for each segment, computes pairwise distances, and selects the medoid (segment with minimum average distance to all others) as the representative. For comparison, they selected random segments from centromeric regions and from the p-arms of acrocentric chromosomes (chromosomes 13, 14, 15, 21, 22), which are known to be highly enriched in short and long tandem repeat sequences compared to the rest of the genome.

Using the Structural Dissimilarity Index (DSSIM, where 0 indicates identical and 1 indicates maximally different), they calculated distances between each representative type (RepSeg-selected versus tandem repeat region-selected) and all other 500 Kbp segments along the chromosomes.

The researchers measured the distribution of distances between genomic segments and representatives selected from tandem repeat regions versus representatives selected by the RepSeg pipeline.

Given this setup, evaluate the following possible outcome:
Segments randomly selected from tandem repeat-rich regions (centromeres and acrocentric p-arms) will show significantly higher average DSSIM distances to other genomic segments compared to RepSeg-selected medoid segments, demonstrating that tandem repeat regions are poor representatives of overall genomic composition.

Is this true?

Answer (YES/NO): YES